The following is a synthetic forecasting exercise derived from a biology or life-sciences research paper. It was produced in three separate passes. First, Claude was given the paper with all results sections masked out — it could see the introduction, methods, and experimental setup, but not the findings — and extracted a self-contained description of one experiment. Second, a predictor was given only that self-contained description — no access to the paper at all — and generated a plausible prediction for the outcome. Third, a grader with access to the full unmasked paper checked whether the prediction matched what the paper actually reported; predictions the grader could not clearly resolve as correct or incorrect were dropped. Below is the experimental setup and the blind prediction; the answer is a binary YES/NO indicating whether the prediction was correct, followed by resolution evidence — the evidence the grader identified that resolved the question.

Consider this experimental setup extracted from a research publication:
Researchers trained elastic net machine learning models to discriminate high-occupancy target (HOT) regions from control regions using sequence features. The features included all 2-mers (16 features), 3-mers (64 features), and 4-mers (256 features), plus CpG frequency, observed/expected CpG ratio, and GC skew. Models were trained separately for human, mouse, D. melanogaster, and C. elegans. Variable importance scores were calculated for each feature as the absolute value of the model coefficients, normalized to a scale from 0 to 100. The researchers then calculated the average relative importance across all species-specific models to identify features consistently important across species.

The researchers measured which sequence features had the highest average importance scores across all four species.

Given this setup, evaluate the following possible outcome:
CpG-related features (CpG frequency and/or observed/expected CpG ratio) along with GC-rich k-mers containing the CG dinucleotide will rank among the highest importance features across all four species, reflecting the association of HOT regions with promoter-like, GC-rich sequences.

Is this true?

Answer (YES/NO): YES